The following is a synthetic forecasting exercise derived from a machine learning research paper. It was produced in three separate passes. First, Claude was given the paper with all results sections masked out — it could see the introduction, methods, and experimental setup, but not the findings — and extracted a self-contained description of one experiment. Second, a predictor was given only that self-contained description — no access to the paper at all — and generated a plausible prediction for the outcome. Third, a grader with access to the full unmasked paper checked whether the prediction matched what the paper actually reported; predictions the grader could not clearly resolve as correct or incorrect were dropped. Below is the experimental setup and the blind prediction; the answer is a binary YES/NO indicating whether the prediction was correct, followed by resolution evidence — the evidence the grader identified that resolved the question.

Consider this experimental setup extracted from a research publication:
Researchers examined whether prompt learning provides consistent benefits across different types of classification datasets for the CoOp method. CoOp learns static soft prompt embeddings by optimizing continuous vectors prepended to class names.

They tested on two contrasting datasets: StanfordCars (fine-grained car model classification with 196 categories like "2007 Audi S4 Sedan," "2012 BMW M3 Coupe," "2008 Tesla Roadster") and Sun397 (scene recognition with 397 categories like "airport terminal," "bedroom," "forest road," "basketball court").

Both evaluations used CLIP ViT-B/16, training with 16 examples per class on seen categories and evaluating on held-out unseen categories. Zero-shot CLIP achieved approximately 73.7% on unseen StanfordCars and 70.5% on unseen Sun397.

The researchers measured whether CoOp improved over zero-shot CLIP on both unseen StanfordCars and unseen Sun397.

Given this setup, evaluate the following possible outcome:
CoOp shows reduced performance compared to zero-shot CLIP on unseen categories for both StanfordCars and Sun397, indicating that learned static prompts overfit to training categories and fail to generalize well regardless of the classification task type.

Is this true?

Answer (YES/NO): NO